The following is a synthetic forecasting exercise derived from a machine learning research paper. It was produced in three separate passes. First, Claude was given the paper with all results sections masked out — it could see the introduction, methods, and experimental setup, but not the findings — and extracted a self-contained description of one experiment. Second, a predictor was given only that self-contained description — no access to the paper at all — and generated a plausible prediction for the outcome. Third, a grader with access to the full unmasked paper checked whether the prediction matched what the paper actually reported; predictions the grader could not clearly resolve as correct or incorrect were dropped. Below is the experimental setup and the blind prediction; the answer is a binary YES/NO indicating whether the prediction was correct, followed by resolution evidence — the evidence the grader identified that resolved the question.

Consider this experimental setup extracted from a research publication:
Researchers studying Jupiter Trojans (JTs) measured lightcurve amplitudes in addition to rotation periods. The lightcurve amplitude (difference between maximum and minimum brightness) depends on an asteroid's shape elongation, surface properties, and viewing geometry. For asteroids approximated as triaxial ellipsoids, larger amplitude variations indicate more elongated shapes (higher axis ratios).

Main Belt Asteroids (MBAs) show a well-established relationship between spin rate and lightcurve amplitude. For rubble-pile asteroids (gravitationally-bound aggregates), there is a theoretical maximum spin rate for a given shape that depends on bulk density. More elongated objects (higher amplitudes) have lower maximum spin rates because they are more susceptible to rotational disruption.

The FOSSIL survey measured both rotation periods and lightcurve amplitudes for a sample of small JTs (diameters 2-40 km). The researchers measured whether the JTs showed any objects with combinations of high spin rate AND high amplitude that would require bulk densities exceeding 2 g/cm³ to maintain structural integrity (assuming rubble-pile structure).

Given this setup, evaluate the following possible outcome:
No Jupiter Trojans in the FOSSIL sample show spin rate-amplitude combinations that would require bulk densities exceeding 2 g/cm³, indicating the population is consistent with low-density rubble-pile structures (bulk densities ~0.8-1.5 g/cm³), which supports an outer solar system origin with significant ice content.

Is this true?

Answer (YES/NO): NO